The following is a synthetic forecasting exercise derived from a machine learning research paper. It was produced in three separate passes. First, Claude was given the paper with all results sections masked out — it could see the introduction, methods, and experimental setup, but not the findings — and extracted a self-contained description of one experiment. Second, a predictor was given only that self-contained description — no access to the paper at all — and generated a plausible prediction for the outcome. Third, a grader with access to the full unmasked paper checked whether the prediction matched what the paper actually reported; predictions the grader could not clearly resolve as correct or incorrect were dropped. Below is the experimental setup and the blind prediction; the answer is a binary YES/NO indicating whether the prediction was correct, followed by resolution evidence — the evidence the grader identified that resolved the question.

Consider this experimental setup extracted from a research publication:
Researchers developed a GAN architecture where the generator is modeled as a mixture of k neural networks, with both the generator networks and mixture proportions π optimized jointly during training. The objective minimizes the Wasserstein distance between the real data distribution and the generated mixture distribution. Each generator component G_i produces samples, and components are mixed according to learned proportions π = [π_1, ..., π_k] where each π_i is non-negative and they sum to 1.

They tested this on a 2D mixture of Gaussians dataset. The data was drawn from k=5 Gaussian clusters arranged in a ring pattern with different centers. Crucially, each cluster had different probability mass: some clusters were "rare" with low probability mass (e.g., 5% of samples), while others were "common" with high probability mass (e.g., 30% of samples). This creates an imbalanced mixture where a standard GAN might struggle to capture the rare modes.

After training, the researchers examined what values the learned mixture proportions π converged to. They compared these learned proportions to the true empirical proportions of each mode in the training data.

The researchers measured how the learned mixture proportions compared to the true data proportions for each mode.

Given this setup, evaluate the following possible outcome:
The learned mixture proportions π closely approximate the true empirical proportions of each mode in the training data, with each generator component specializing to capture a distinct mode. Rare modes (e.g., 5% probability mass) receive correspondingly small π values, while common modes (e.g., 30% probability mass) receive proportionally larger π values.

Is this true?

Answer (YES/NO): YES